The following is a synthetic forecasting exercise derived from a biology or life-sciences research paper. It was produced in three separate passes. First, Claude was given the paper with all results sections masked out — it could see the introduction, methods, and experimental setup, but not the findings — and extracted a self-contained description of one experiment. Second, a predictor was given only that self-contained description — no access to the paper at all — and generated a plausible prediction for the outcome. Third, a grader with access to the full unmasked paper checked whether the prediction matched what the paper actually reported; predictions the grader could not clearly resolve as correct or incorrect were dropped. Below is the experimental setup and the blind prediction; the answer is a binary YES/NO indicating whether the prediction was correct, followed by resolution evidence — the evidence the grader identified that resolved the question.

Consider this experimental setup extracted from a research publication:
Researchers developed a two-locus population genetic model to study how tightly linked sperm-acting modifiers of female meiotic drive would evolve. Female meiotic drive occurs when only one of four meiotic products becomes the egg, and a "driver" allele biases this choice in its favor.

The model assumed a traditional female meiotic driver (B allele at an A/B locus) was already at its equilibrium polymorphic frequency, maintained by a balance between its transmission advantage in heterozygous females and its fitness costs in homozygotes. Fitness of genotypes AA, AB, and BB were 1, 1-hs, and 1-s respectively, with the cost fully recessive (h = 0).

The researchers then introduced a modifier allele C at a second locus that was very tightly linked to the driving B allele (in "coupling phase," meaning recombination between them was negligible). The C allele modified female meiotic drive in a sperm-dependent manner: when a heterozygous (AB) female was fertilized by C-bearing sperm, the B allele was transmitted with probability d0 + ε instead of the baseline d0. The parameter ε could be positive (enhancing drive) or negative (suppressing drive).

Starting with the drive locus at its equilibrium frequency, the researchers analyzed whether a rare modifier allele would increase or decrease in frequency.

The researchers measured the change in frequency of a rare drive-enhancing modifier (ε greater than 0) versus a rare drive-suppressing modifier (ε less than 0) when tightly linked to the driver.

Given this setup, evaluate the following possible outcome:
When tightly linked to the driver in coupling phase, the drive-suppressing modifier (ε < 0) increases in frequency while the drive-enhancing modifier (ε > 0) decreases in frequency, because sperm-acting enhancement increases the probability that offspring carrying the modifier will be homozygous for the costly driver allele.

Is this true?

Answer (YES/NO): YES